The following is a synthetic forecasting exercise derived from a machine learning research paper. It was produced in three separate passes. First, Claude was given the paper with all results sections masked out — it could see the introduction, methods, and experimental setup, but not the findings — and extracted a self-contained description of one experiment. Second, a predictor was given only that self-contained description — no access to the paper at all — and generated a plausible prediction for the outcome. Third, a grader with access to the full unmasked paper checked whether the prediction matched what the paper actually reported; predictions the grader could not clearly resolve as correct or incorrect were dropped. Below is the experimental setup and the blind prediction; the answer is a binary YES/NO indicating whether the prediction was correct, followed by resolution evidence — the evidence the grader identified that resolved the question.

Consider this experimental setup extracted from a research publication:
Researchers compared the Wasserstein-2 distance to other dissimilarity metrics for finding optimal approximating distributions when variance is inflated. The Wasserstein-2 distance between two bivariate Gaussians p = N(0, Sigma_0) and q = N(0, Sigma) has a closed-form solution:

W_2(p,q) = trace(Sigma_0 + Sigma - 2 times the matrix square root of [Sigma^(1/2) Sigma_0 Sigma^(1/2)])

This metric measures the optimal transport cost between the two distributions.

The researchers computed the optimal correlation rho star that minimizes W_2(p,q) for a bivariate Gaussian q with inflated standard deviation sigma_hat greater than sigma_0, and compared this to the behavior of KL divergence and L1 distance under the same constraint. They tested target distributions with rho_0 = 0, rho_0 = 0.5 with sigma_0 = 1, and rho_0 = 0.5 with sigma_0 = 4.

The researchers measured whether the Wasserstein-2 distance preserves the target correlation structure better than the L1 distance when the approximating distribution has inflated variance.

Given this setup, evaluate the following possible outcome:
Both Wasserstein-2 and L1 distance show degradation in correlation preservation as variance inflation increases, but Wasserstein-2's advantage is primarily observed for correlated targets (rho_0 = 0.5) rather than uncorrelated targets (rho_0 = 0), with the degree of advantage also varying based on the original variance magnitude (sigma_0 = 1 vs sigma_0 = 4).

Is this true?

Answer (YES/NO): NO